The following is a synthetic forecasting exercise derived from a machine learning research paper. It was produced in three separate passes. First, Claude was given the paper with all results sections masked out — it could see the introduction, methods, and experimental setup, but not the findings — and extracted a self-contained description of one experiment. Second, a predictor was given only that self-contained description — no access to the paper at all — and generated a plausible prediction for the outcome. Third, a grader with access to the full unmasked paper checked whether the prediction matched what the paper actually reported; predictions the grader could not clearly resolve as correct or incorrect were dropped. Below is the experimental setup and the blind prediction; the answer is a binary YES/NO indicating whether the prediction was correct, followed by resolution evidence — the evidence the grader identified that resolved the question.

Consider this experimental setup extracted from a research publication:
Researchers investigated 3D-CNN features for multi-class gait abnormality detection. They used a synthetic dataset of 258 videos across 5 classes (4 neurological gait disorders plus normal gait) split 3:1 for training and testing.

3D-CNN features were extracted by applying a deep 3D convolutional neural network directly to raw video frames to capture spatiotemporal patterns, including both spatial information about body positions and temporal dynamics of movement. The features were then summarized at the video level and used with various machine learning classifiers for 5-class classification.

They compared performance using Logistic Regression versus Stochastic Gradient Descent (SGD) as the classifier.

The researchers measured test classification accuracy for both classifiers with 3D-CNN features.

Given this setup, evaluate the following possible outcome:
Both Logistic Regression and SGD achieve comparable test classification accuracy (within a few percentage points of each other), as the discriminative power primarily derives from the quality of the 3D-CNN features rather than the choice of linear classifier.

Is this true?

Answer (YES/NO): NO